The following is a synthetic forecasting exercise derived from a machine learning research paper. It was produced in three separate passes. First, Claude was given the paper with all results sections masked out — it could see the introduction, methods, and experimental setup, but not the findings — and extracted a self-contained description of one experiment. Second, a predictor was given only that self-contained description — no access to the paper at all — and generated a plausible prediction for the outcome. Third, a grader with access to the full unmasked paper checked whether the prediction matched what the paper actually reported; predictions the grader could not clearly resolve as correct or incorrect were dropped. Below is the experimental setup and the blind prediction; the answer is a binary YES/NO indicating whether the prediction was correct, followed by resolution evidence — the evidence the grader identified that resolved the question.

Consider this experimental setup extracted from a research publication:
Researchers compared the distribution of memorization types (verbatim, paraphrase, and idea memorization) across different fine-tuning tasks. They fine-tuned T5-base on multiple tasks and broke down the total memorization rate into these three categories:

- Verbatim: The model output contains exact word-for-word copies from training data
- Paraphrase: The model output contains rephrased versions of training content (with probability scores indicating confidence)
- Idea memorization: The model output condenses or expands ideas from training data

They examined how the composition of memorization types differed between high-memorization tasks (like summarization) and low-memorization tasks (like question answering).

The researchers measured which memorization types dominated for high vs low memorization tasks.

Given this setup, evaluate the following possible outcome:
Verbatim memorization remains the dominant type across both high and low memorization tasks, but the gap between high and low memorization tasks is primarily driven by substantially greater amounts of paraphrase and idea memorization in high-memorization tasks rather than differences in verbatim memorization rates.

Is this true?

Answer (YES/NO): NO